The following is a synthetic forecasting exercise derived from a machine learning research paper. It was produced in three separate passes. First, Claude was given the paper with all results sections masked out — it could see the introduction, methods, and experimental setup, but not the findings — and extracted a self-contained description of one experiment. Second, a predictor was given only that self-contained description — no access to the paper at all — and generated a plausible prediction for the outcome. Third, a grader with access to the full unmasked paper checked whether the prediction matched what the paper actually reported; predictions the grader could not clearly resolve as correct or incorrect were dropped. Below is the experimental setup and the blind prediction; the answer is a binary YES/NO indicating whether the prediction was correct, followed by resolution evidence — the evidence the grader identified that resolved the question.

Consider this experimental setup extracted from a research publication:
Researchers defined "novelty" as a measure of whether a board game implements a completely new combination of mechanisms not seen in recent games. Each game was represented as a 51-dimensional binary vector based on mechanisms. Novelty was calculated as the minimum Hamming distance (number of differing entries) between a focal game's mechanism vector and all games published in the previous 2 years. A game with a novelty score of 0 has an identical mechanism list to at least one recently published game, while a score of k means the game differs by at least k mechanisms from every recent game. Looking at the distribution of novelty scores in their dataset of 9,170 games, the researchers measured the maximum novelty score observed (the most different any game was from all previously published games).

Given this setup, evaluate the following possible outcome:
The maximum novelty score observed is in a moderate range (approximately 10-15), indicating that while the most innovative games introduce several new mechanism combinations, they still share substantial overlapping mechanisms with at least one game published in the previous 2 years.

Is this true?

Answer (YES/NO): YES